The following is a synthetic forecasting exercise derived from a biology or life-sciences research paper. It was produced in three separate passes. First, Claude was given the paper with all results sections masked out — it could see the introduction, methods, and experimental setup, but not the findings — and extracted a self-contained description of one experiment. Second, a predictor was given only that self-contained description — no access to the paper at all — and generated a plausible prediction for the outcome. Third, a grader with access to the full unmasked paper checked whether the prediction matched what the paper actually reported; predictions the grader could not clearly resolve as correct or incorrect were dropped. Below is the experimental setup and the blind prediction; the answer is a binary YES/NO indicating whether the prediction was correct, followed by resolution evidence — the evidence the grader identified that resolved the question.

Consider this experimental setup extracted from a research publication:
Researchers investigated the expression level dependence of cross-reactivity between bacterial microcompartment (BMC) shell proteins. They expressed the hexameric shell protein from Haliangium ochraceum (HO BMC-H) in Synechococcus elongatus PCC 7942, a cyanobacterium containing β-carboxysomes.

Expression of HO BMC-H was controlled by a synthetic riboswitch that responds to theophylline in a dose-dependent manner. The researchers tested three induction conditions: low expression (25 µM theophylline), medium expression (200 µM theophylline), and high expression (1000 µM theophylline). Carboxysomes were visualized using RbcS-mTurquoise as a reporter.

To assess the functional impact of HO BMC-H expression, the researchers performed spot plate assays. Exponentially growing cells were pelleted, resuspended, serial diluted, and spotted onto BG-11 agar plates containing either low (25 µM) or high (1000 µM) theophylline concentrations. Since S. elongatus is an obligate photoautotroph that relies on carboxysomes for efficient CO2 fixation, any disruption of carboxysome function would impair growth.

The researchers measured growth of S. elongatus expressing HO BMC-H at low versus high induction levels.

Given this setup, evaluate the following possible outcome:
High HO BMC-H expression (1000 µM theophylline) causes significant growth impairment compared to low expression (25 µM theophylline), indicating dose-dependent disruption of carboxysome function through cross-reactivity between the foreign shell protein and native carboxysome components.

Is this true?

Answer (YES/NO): YES